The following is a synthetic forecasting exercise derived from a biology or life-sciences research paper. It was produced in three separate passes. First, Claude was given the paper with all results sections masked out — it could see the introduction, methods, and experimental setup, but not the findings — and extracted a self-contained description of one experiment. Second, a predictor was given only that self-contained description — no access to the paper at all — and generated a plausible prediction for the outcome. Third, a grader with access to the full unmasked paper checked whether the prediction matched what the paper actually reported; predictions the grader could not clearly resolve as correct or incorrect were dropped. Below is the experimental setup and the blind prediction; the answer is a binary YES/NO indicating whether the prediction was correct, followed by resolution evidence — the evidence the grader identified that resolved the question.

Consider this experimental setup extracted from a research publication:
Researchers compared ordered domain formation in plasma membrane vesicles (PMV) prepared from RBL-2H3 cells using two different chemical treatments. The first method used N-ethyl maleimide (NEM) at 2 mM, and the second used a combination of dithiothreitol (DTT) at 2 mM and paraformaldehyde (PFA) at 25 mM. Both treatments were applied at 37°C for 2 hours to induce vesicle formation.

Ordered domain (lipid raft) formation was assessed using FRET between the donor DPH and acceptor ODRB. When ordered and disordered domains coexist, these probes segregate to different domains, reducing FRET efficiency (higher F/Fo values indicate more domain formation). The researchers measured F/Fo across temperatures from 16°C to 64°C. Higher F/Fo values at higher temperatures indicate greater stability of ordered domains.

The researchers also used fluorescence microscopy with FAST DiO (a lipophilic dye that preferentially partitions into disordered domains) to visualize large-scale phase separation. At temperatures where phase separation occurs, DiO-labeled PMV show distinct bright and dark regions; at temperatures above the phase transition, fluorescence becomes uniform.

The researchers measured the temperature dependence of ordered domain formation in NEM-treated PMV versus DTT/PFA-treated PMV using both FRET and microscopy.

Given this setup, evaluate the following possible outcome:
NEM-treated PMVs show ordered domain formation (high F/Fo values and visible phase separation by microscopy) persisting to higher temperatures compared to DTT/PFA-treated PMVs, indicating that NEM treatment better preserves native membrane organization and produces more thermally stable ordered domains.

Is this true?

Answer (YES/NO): NO